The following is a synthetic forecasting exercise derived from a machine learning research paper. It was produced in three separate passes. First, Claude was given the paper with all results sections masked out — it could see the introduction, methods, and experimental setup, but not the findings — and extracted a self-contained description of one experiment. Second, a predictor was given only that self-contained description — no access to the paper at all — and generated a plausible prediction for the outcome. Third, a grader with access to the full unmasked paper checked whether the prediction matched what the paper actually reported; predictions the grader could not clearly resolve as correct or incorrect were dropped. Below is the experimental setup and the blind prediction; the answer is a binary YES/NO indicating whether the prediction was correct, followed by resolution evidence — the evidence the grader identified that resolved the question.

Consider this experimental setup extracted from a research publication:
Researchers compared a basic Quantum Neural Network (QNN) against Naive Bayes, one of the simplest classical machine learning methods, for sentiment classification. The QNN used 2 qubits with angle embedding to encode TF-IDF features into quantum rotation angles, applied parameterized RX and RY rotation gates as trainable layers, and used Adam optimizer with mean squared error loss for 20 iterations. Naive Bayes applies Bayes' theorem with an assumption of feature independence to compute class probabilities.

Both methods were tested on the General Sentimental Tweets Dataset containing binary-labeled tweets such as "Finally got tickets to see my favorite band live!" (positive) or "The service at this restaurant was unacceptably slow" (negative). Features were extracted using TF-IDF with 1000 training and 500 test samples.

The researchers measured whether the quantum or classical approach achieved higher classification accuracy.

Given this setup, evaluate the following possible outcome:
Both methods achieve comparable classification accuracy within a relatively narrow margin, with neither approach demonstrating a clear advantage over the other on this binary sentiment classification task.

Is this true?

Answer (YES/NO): NO